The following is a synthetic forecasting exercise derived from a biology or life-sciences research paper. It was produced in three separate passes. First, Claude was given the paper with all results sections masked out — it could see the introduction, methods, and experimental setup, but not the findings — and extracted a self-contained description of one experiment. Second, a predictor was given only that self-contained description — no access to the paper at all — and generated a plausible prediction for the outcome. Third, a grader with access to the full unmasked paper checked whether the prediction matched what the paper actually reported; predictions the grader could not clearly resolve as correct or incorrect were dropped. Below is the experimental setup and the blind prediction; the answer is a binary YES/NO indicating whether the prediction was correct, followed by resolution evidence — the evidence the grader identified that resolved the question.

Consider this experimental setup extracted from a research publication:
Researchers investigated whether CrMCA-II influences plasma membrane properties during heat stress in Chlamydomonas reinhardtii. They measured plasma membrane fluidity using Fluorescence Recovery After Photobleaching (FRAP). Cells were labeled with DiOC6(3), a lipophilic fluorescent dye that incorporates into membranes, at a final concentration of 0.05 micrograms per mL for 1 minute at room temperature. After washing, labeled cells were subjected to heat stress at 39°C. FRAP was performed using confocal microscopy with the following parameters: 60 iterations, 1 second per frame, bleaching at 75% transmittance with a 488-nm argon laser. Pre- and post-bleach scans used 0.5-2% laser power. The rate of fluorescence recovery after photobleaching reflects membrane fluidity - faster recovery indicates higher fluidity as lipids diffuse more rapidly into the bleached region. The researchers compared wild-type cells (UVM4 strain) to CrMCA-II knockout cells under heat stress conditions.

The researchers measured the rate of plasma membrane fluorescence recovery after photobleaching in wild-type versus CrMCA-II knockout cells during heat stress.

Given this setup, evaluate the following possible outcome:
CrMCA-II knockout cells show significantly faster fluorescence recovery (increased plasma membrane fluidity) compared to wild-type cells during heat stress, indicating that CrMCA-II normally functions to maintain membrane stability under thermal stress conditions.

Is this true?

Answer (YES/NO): YES